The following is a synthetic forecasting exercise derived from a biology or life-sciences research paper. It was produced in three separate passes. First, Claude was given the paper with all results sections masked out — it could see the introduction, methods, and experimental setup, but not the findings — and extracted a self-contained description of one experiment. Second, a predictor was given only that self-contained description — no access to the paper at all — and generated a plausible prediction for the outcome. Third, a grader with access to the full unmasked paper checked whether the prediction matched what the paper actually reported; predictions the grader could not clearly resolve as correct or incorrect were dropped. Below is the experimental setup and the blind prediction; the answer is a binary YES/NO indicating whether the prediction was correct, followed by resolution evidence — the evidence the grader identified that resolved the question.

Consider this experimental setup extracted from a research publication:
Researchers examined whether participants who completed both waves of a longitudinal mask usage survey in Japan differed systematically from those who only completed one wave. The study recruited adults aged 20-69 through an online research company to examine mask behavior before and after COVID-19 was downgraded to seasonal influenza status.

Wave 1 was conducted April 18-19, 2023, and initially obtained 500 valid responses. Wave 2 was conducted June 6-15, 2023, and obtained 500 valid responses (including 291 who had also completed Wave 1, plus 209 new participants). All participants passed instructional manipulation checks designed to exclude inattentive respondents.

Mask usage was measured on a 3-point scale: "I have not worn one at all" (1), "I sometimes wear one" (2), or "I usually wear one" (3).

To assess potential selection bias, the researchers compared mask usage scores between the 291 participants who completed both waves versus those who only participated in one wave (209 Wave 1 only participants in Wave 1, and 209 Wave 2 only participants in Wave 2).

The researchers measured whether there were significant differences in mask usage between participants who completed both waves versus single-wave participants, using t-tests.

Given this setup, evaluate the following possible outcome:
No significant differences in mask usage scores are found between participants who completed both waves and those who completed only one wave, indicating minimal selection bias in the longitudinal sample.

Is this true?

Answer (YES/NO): YES